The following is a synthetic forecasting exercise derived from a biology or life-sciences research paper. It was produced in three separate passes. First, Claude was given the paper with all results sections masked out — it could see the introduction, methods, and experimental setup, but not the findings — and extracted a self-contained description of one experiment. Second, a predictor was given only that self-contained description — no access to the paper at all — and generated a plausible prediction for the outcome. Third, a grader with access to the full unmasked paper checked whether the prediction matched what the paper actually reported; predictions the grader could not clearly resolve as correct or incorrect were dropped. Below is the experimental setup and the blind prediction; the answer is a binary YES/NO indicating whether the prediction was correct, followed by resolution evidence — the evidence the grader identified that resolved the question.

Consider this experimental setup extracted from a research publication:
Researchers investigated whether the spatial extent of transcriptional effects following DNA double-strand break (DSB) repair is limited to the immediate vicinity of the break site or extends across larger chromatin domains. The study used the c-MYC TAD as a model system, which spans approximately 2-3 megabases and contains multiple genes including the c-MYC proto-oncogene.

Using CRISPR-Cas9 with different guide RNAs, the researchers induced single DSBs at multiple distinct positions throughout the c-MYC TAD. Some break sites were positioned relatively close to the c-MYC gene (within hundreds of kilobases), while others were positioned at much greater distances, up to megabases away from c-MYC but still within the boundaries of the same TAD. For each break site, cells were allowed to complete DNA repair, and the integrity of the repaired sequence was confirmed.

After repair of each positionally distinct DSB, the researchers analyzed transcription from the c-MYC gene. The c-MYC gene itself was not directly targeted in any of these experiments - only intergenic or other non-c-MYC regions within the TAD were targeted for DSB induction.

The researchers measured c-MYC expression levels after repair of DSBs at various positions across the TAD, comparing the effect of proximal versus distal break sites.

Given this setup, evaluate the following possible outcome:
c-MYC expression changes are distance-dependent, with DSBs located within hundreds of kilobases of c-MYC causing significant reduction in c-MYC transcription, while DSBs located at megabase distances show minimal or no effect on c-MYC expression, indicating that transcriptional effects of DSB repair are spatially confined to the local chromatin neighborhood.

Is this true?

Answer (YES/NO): NO